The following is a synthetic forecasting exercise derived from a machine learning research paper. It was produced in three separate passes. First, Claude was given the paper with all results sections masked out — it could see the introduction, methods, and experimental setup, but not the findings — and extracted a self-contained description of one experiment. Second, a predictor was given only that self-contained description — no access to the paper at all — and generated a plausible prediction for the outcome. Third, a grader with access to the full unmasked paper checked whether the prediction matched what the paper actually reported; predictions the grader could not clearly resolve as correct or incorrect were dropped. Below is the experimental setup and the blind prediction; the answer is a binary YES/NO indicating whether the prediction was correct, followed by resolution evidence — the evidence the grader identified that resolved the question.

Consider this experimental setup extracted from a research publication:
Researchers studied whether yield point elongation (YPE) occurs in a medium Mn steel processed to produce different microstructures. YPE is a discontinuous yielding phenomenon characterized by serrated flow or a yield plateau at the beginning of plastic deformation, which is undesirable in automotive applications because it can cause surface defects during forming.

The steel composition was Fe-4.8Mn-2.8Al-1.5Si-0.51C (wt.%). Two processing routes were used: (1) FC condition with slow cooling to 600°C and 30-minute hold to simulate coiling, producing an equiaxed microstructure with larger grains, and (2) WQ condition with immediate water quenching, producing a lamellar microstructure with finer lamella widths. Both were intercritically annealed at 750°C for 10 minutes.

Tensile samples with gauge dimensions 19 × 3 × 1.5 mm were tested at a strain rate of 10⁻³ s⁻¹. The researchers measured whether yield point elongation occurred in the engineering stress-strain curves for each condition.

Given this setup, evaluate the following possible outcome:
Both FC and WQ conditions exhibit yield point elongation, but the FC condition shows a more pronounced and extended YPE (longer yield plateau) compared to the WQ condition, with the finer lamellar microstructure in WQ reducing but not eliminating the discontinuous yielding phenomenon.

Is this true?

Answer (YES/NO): NO